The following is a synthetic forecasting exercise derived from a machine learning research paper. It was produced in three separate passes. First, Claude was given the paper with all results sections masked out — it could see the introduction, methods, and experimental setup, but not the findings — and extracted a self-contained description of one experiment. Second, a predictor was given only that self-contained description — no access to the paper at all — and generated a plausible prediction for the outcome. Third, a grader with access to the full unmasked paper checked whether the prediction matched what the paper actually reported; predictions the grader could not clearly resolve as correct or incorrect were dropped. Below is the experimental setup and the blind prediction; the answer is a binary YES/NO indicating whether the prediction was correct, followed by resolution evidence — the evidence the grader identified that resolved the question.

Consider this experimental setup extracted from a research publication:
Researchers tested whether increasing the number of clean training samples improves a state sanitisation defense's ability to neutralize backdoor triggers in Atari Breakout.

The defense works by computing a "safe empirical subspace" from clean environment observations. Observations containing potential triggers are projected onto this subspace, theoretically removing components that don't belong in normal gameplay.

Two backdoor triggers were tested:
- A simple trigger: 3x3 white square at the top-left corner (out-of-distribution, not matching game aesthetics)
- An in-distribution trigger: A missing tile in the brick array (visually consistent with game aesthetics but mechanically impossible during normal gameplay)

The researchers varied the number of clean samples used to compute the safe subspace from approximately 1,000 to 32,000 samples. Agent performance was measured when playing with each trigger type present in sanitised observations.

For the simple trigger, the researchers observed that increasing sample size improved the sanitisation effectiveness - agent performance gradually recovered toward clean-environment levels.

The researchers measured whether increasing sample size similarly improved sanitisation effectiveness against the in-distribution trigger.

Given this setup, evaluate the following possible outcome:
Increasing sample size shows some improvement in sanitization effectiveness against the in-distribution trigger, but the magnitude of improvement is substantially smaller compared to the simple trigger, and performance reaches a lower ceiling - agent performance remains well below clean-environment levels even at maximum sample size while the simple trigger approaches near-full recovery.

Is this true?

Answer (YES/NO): NO